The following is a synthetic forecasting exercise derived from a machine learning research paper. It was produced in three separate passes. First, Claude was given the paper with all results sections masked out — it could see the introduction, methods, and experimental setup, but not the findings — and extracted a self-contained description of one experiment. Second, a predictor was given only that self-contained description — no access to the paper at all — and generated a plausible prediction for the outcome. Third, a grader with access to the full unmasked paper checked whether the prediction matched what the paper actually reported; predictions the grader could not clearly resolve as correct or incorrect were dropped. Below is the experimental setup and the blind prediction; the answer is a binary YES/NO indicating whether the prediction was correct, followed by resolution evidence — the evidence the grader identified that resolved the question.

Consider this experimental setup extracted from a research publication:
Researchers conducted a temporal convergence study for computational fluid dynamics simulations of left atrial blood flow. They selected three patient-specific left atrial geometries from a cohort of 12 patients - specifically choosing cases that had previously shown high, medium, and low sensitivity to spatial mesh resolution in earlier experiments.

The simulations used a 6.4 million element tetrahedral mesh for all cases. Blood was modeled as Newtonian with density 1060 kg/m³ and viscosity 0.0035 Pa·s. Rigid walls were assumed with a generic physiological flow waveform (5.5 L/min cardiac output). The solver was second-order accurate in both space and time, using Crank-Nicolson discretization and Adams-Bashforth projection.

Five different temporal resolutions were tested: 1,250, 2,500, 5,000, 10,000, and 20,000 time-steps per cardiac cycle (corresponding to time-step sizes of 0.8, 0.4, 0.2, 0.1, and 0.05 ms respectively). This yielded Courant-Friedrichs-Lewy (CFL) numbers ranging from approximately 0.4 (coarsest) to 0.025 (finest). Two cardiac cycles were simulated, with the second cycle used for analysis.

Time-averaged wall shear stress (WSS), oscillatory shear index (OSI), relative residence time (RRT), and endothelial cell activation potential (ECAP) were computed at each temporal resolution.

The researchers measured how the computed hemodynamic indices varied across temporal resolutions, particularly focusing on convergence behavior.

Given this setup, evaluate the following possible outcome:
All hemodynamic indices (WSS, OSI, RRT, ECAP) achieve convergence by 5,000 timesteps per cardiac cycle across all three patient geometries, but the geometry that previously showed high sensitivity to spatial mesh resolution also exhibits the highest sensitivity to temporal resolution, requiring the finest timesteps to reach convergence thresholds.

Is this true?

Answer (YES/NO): NO